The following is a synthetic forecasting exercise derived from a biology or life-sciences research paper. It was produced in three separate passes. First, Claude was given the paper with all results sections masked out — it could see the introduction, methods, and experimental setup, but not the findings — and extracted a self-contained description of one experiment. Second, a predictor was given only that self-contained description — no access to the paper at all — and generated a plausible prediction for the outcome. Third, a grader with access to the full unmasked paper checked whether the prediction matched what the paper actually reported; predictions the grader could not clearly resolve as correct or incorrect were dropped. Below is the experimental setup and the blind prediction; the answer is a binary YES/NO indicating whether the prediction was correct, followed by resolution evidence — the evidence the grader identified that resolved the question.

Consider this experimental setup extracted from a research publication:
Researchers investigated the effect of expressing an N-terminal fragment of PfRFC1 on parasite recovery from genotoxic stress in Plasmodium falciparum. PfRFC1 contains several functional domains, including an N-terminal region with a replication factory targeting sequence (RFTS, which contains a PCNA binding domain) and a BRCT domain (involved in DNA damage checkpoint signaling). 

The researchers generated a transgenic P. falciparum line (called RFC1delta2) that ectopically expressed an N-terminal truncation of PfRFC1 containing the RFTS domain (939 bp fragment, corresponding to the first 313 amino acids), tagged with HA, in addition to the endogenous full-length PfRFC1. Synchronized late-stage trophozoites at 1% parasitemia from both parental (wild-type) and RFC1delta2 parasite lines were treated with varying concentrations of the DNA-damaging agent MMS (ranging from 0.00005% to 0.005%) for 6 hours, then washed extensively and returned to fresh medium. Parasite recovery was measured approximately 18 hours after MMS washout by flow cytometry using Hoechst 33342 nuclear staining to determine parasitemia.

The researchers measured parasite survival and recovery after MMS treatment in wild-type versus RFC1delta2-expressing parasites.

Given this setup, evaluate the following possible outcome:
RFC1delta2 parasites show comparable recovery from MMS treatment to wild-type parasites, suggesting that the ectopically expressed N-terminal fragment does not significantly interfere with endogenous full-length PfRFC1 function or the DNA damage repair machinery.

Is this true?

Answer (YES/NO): NO